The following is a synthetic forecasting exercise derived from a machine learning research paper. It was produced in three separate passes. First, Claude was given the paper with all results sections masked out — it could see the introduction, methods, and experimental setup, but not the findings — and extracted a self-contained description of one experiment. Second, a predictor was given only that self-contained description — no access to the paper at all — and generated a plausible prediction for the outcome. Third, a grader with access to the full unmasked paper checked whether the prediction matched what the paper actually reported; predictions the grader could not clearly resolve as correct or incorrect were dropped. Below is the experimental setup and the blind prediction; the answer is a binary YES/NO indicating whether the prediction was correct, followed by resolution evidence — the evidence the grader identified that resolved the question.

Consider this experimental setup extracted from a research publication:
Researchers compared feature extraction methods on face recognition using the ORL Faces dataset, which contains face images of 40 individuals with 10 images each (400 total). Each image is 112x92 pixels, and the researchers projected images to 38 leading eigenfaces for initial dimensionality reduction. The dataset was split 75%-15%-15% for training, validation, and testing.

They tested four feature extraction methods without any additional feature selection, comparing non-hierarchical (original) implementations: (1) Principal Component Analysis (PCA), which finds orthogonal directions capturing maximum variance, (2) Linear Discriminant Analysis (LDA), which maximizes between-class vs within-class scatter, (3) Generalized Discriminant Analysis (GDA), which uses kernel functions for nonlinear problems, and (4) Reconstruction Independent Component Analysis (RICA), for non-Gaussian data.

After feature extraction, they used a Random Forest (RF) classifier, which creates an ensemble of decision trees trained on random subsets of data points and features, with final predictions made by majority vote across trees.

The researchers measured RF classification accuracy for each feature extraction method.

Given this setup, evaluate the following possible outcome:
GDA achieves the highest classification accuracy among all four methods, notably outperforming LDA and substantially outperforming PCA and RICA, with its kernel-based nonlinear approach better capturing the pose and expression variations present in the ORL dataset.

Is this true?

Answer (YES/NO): NO